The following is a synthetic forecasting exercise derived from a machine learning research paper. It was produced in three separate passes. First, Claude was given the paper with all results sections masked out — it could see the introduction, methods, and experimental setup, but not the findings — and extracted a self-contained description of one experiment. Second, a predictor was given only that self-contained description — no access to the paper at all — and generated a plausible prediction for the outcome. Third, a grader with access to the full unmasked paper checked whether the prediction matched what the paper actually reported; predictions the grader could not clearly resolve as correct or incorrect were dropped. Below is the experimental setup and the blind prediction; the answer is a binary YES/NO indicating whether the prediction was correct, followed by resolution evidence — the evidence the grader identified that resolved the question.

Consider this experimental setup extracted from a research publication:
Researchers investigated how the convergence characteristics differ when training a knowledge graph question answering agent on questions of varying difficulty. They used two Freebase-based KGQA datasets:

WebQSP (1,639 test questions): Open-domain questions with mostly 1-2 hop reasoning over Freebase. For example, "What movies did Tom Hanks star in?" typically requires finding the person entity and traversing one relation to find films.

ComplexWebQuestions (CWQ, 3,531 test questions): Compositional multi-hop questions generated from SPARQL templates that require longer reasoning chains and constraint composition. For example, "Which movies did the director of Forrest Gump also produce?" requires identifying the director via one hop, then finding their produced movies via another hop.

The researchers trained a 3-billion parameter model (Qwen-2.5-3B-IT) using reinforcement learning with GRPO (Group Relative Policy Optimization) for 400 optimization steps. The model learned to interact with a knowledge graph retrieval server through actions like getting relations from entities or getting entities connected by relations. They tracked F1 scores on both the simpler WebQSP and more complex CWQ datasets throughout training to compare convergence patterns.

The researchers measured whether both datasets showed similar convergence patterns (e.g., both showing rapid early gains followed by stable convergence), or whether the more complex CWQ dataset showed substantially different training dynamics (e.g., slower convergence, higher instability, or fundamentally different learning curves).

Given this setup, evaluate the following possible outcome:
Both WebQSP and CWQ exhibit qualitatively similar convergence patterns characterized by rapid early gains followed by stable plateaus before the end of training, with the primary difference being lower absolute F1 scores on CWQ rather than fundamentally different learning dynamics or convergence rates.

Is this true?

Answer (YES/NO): YES